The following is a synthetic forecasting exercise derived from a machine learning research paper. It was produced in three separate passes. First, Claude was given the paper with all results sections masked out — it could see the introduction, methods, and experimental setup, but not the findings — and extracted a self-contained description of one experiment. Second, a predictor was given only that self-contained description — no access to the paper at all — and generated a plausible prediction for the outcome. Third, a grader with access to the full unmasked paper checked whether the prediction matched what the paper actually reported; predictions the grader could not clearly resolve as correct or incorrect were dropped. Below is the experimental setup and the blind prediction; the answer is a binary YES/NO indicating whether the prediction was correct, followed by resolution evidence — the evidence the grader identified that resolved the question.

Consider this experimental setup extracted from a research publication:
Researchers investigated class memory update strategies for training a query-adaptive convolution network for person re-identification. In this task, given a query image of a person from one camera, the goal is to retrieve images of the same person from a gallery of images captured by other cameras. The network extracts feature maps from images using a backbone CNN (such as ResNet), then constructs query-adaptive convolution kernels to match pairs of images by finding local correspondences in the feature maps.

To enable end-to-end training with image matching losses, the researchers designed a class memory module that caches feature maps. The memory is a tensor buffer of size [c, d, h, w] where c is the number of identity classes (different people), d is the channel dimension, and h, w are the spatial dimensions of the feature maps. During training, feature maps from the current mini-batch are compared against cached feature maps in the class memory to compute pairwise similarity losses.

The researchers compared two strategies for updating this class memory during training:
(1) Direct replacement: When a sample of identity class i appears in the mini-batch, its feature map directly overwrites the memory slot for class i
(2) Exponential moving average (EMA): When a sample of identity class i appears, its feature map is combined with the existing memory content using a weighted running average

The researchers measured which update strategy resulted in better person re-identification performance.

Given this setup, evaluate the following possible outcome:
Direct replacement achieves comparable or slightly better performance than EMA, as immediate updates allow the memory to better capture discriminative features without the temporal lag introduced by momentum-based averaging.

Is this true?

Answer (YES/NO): YES